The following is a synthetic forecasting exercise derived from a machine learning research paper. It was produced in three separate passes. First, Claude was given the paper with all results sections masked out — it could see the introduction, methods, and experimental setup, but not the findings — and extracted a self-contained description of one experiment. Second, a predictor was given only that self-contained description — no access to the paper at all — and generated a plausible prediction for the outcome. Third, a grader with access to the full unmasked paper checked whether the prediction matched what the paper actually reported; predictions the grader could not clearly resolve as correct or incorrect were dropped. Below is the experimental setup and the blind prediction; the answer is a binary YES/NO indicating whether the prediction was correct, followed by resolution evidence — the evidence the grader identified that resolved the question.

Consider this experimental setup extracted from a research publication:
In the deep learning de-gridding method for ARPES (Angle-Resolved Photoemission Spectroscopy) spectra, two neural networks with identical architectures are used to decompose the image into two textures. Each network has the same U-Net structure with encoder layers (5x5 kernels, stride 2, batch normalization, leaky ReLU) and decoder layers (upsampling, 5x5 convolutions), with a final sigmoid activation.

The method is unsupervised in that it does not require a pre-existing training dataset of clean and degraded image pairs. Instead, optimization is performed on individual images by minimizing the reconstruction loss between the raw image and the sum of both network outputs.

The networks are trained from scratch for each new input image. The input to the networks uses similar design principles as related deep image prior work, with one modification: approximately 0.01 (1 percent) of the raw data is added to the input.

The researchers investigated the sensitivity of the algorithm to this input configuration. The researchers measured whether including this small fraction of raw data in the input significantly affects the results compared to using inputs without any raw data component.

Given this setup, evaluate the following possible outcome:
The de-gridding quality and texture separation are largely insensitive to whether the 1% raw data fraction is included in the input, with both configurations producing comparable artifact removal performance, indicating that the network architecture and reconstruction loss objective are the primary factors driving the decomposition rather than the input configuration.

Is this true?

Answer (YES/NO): YES